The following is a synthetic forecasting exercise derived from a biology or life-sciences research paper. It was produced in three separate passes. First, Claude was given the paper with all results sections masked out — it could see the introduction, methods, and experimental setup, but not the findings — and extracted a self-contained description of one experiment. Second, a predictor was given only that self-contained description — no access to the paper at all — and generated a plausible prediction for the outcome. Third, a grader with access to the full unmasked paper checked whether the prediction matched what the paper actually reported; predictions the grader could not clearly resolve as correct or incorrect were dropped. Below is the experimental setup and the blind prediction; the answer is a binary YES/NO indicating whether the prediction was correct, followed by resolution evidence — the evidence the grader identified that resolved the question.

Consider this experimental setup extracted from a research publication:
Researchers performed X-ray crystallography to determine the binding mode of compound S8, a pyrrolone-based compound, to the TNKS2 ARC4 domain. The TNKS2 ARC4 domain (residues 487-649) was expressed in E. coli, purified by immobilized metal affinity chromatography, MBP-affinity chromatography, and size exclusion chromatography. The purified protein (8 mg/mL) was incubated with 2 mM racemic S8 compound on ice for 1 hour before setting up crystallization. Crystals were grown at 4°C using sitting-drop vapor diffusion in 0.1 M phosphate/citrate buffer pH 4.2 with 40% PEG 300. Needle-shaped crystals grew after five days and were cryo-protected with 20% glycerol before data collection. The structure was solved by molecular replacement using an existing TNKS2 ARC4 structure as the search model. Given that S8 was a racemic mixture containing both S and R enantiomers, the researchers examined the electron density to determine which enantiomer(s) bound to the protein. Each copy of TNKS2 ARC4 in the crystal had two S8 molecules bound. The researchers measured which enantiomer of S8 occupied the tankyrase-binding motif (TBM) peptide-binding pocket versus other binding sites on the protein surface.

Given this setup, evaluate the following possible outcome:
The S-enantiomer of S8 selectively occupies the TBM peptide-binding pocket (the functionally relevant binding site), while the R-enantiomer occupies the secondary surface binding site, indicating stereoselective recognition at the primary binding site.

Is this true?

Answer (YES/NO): YES